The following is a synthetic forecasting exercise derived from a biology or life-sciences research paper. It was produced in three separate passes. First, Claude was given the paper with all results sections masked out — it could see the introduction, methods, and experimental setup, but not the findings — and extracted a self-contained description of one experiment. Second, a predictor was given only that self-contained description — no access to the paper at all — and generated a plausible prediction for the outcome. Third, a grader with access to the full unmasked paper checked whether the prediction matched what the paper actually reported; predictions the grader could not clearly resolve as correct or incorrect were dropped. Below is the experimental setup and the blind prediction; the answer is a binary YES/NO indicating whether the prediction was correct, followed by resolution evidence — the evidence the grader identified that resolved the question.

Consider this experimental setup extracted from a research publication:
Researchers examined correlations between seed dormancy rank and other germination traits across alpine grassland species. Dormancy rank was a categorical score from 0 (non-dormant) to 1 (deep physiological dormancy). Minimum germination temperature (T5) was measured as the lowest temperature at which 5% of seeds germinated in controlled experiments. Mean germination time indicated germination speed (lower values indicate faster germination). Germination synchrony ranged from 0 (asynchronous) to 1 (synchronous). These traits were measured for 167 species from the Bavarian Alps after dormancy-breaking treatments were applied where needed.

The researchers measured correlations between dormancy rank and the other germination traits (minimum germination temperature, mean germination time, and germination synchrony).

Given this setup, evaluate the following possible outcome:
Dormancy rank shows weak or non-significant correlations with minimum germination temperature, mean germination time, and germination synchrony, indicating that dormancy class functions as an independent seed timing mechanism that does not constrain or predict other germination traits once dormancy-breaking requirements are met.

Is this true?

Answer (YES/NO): NO